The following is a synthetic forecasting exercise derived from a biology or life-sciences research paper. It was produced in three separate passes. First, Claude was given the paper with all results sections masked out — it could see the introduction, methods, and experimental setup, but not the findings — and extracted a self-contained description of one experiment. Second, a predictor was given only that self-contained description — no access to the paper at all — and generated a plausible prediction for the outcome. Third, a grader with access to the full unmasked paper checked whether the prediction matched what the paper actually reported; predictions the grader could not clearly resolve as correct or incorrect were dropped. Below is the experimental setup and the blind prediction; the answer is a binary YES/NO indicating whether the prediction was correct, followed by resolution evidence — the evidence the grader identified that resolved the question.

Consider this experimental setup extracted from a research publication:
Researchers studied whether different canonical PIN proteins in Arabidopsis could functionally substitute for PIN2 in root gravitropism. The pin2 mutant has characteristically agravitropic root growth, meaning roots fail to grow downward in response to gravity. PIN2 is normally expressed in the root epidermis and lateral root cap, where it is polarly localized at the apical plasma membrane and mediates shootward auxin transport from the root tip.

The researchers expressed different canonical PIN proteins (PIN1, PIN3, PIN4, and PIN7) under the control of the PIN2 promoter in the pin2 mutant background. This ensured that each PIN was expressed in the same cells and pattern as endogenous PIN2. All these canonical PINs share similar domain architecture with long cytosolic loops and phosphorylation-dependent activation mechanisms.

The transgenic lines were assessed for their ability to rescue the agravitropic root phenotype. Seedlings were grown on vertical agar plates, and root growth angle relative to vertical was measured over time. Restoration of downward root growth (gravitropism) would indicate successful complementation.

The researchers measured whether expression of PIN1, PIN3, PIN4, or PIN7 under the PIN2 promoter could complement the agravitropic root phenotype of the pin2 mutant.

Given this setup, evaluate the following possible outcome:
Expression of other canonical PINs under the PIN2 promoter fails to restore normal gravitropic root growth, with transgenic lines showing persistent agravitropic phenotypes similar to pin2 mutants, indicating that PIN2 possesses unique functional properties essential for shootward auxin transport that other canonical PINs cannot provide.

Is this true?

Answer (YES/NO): NO